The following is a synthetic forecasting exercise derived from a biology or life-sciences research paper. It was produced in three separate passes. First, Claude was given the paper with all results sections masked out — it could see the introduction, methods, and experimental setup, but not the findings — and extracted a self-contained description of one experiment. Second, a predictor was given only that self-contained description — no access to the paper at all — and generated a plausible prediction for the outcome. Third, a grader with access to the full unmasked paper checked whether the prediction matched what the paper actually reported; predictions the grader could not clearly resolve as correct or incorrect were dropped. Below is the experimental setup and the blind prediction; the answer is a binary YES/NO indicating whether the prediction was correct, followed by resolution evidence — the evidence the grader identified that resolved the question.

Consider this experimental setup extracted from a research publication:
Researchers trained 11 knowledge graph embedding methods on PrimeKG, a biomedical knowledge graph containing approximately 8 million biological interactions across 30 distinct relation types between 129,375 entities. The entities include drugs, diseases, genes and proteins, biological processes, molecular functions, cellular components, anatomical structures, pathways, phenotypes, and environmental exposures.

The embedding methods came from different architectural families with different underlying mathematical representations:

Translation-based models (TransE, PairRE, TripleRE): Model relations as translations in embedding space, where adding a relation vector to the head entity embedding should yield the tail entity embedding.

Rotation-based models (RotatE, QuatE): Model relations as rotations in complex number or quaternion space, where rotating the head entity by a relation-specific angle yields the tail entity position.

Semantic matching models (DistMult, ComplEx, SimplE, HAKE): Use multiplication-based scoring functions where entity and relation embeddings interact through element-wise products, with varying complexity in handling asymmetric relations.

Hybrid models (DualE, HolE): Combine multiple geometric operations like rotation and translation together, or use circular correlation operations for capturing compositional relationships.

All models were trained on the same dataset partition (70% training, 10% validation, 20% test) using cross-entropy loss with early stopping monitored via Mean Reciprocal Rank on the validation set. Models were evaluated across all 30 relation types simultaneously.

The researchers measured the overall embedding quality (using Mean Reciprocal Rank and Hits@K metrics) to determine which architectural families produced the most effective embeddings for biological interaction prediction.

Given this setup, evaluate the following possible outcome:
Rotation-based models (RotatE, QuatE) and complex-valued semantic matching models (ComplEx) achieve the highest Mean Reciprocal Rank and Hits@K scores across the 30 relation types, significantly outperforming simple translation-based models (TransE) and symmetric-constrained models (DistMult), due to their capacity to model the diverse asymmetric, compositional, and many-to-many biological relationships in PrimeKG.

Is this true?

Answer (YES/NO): NO